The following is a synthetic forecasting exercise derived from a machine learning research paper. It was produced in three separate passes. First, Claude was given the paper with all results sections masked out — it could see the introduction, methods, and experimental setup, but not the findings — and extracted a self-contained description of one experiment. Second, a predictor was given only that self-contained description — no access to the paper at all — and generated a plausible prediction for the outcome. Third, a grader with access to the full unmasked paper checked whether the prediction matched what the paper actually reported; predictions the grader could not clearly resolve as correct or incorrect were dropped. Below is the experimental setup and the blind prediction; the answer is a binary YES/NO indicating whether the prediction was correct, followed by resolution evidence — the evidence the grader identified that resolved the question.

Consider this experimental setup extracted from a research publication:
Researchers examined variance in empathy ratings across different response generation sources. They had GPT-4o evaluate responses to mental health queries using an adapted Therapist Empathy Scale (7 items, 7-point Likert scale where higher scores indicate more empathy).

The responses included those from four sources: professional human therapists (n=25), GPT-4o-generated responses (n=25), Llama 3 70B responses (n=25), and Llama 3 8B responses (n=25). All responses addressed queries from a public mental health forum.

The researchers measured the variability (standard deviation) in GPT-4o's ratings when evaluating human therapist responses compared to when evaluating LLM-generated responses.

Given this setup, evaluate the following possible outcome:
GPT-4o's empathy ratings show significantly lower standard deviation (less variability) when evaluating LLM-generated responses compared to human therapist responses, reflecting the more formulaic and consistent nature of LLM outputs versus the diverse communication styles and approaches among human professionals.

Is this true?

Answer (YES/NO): YES